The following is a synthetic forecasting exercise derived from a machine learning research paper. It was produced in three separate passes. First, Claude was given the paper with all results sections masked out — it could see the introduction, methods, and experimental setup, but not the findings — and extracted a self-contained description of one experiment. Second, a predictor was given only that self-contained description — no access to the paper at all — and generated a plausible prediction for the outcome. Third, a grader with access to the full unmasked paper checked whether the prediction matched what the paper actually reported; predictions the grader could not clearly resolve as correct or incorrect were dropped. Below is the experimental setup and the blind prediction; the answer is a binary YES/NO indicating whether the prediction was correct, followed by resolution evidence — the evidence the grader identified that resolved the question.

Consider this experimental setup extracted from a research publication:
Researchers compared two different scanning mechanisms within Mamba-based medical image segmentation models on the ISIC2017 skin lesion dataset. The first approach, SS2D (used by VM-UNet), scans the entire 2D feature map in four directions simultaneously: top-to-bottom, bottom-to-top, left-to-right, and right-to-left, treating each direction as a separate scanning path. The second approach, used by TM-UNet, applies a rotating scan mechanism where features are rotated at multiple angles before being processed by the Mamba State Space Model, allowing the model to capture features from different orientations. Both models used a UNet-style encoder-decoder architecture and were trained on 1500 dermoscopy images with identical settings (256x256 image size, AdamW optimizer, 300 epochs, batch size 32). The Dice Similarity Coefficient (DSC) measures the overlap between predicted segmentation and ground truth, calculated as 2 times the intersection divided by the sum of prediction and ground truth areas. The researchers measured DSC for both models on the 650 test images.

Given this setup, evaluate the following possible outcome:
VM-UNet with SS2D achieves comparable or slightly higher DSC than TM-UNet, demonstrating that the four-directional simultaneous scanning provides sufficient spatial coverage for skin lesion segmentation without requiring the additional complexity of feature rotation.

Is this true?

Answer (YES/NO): NO